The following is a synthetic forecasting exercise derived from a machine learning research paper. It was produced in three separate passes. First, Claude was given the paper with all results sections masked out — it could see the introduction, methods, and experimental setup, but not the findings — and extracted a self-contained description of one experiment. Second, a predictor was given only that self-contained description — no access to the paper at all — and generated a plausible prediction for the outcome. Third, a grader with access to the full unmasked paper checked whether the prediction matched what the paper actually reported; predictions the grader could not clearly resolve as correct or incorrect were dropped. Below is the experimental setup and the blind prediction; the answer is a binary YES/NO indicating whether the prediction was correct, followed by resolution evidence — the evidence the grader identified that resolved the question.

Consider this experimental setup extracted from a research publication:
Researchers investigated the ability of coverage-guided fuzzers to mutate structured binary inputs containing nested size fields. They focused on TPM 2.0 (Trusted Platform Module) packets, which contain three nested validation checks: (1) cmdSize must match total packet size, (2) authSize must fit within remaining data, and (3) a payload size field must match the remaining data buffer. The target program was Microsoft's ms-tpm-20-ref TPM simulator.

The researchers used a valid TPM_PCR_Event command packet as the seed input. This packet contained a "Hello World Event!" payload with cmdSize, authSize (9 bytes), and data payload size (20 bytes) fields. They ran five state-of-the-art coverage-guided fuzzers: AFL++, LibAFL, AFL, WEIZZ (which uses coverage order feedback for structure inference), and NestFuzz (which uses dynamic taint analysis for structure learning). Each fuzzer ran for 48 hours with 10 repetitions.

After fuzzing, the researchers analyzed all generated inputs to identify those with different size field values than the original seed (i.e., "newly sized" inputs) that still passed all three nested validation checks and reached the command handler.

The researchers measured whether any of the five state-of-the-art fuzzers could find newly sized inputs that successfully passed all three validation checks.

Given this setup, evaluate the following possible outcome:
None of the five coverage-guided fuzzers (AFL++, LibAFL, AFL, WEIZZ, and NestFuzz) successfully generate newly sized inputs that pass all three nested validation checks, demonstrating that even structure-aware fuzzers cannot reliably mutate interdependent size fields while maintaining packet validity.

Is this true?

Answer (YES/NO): YES